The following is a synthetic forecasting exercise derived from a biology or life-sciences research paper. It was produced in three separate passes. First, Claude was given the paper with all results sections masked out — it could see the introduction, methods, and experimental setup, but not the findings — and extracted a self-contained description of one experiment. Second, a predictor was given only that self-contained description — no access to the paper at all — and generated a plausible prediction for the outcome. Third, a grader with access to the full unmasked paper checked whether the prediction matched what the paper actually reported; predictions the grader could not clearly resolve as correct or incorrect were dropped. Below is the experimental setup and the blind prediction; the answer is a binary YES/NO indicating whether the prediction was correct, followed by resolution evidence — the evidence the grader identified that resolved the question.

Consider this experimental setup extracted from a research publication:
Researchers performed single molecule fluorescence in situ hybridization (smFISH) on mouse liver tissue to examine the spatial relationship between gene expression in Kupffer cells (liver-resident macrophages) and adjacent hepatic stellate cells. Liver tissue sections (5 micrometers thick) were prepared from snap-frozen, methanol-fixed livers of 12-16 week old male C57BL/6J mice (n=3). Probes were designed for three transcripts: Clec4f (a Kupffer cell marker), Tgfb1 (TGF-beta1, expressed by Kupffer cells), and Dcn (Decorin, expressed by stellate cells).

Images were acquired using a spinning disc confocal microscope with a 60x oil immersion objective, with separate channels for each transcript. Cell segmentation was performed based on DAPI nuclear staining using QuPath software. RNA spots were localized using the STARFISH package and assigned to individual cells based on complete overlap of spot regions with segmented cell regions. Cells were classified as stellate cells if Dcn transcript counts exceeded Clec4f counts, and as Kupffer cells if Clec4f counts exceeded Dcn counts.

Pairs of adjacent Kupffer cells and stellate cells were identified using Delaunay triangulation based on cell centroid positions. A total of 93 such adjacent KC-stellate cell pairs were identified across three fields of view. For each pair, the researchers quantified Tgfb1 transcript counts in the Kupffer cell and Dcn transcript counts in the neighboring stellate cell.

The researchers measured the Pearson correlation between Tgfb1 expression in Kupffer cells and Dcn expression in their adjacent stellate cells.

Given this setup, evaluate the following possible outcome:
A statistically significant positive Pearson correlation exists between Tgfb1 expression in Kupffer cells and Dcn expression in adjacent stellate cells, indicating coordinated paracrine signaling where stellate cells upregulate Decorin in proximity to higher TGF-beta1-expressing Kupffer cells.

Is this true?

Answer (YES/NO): YES